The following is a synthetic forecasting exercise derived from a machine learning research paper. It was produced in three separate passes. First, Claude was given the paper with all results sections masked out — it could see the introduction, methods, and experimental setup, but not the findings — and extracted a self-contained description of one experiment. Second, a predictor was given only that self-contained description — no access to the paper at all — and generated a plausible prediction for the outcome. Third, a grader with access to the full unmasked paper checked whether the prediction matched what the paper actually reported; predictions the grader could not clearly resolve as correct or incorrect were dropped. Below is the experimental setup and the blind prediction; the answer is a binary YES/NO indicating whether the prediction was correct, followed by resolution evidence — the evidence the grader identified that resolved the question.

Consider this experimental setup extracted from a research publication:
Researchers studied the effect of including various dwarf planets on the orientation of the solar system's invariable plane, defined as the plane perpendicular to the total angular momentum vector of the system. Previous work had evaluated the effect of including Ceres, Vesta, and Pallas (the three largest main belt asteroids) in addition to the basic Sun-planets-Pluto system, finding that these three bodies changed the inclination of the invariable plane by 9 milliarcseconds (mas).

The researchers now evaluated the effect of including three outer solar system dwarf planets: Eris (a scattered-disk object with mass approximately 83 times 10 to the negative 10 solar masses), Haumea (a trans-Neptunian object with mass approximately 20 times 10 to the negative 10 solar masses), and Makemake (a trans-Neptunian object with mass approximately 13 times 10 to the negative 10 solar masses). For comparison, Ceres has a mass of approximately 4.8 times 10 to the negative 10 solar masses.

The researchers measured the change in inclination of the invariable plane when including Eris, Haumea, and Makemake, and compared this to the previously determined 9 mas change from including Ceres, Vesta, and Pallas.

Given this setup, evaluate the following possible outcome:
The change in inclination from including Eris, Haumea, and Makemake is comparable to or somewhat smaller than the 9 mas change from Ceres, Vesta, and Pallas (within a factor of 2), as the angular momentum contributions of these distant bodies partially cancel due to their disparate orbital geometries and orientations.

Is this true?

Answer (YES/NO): NO